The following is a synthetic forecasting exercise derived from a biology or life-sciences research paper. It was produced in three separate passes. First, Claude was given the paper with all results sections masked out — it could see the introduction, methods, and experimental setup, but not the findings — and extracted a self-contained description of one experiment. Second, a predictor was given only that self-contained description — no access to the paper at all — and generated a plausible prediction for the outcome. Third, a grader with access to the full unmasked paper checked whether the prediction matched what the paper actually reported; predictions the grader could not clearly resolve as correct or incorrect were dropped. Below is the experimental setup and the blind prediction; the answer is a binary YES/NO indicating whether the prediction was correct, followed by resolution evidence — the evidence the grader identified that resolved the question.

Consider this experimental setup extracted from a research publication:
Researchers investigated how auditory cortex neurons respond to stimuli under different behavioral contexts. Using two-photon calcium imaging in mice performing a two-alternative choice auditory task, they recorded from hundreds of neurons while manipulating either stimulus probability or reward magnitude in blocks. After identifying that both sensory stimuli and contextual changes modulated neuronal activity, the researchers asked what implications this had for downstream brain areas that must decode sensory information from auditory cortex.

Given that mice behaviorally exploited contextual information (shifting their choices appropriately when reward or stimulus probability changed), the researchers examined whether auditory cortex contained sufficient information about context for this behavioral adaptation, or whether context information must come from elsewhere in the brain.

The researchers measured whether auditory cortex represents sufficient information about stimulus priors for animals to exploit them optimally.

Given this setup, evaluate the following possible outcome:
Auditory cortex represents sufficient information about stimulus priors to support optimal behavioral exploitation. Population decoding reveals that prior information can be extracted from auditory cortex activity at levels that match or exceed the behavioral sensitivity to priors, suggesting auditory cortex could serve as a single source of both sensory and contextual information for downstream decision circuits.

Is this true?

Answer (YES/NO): NO